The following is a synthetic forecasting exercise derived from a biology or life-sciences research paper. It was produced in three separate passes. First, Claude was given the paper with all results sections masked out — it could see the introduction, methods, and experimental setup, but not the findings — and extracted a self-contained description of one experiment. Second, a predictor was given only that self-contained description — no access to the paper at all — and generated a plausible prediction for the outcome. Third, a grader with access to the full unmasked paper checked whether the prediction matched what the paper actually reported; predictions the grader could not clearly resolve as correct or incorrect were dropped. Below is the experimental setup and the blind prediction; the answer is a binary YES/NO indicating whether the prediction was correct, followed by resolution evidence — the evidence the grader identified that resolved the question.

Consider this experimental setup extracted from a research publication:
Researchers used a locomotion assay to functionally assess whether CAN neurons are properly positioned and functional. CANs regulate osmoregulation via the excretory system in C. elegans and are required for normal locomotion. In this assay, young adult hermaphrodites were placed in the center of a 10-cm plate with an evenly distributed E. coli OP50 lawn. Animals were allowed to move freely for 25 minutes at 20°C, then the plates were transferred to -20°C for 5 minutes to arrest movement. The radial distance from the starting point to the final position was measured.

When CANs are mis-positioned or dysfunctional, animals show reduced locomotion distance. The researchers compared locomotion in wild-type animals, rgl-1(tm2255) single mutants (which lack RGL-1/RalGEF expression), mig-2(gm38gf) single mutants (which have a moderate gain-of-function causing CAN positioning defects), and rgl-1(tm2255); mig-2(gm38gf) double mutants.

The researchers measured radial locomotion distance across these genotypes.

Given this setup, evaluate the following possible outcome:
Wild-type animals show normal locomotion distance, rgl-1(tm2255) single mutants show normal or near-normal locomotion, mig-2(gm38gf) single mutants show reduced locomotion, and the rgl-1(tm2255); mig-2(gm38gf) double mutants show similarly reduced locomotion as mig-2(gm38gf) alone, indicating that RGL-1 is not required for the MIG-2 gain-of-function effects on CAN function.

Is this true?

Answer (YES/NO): NO